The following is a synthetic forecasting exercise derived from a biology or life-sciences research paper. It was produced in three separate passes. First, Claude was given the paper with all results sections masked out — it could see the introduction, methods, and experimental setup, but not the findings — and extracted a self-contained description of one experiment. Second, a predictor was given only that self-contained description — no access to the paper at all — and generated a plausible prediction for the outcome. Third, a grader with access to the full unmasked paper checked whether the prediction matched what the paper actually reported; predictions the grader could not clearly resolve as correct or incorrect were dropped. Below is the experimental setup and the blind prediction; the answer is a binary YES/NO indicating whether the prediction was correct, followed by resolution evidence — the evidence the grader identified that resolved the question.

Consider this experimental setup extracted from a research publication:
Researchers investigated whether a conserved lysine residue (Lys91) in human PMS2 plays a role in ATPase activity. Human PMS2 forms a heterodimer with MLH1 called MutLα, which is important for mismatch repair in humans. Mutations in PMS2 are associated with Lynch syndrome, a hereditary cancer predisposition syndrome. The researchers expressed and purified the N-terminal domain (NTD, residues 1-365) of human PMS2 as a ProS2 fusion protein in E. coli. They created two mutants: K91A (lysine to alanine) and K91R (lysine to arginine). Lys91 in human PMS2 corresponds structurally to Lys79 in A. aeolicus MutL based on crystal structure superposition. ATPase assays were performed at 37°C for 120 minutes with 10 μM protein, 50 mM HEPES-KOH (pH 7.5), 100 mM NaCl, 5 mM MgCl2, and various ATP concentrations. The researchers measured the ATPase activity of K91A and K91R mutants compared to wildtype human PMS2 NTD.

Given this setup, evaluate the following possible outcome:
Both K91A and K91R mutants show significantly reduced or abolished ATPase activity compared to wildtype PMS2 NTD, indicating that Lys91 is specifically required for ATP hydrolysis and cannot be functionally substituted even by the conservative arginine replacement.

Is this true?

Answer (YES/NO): NO